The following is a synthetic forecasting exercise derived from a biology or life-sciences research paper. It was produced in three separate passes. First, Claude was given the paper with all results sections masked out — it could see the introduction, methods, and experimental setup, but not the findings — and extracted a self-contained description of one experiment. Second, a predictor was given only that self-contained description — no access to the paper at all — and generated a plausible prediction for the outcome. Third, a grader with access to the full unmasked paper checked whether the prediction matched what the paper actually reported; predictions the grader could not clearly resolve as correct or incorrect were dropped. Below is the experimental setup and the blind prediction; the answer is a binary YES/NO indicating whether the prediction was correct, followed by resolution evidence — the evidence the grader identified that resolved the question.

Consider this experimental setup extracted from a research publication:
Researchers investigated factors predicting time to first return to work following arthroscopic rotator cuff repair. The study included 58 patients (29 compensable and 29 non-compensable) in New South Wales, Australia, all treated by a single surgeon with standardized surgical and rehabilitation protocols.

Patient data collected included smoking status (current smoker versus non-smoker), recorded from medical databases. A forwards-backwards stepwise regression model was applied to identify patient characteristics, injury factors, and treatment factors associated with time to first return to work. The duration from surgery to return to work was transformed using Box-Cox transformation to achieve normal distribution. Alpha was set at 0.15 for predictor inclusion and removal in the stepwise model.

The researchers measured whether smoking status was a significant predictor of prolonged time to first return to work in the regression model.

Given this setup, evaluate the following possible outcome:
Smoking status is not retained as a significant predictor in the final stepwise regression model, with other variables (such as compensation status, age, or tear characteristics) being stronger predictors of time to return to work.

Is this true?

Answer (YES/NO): NO